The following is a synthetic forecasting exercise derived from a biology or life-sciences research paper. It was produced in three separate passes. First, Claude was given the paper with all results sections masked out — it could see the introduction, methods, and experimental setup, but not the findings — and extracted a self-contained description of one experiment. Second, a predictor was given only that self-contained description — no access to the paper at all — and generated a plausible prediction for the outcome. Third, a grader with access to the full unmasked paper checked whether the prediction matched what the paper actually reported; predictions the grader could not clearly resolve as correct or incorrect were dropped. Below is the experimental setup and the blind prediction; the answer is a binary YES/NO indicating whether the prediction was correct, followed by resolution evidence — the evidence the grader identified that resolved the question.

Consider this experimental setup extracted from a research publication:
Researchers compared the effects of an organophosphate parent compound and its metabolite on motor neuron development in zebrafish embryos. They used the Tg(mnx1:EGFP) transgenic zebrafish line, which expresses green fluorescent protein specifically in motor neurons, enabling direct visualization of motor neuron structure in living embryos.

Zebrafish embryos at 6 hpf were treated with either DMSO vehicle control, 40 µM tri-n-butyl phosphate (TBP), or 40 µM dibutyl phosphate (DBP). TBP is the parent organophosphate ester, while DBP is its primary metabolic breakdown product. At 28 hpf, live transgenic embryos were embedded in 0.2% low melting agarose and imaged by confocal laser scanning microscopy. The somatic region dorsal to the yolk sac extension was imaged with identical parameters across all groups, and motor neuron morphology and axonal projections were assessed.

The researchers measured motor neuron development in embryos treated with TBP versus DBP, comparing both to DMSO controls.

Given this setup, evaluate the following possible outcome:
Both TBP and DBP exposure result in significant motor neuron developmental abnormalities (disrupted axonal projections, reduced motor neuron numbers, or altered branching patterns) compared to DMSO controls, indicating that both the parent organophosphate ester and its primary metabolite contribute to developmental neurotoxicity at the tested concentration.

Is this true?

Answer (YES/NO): NO